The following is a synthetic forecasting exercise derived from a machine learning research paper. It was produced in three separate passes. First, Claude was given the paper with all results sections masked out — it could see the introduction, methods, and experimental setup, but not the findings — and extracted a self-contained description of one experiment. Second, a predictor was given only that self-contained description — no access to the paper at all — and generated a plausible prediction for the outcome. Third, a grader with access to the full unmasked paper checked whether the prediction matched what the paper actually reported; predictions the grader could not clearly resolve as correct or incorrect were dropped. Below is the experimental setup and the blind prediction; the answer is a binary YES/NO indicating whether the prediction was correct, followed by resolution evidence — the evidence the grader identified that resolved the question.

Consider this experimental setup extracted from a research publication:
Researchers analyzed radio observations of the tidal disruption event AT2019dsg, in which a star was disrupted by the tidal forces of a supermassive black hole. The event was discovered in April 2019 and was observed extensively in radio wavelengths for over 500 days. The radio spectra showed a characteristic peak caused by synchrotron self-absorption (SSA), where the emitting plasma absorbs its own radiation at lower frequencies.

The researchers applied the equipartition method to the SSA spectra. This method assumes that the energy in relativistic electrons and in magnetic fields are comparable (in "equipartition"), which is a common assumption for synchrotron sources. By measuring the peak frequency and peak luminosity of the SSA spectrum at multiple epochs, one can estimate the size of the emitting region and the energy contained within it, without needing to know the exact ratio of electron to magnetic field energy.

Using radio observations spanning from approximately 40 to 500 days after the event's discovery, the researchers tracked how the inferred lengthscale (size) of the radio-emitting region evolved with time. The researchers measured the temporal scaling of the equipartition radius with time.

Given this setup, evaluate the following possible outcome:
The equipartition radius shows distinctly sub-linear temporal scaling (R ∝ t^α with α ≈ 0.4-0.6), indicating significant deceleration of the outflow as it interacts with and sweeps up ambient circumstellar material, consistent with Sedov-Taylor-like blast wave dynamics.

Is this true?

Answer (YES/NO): NO